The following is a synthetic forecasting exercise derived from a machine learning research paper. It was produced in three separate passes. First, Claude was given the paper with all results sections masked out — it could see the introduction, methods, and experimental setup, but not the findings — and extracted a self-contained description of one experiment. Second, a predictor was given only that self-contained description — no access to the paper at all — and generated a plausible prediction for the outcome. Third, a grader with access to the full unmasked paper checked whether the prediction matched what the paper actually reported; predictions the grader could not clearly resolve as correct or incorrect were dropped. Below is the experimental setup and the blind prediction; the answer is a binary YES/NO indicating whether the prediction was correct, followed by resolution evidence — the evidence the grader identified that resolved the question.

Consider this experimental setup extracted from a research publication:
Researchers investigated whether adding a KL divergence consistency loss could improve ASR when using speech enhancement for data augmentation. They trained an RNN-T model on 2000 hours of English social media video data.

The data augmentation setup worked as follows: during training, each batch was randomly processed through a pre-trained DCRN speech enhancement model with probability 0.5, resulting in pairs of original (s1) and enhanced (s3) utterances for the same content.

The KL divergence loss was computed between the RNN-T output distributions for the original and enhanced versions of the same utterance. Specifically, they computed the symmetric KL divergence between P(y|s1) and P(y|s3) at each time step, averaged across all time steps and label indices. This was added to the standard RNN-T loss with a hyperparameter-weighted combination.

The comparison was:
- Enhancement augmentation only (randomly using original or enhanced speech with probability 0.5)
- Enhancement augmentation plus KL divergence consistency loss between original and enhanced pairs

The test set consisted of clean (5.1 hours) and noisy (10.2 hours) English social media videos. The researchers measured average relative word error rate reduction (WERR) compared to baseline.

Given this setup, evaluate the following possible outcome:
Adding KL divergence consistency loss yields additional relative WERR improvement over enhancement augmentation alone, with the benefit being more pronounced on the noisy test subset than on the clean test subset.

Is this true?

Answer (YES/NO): NO